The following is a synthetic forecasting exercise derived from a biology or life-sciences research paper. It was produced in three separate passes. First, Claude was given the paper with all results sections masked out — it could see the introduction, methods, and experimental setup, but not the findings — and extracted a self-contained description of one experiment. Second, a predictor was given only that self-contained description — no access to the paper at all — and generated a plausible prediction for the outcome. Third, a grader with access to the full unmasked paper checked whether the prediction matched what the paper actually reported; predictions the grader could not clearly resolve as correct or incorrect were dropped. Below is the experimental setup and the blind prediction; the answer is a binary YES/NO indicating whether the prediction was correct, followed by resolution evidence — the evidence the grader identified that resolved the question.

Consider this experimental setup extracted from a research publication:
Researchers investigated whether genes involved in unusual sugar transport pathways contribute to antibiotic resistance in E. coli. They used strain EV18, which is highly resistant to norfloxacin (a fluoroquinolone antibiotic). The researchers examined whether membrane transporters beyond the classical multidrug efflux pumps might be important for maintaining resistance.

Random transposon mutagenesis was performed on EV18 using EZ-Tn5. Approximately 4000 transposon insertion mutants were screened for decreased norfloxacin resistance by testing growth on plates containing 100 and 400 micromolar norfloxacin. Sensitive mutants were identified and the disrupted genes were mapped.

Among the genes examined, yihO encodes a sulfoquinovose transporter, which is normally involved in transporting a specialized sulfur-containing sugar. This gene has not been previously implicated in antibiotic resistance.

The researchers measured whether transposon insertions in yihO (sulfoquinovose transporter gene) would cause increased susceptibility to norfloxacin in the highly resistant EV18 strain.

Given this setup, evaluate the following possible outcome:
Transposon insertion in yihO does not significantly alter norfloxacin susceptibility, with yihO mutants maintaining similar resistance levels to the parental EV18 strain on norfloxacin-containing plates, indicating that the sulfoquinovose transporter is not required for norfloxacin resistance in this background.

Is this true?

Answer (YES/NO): NO